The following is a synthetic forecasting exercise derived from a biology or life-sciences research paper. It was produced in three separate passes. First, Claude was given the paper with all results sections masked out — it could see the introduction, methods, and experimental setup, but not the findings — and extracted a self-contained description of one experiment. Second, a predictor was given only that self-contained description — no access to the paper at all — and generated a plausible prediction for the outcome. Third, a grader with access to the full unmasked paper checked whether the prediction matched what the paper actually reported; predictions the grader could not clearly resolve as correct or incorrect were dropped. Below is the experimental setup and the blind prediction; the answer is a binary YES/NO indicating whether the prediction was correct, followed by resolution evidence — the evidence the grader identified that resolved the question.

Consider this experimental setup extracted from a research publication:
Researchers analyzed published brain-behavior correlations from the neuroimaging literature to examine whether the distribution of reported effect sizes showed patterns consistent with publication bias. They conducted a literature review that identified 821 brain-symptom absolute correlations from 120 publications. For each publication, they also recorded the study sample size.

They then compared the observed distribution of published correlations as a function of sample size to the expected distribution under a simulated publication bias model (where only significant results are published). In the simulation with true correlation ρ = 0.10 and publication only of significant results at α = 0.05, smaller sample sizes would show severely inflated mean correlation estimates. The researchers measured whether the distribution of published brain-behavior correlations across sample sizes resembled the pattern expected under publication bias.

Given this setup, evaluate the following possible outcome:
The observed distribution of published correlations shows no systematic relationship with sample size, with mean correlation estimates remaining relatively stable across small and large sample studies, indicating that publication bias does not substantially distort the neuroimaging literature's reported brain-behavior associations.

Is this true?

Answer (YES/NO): NO